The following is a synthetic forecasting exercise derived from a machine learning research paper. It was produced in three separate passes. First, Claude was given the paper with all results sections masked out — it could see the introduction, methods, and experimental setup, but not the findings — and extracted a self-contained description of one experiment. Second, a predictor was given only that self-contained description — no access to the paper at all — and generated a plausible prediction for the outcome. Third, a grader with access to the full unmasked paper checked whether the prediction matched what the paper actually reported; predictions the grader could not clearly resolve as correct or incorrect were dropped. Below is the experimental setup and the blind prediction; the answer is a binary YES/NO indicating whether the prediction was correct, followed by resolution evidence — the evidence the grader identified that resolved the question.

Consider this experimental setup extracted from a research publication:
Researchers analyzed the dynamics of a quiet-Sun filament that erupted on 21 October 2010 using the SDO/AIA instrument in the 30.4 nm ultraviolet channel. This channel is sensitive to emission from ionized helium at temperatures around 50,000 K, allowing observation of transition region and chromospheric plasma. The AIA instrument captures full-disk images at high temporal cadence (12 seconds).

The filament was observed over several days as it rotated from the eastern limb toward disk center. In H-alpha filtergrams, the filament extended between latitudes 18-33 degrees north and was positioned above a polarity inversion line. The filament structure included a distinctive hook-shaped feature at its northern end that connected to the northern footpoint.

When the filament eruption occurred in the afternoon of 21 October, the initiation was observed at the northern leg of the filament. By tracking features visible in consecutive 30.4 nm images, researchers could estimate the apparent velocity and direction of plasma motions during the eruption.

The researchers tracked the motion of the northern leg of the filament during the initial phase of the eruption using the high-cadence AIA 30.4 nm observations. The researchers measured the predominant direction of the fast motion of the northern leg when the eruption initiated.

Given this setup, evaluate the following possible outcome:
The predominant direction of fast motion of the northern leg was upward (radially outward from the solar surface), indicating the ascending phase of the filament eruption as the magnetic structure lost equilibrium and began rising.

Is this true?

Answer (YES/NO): NO